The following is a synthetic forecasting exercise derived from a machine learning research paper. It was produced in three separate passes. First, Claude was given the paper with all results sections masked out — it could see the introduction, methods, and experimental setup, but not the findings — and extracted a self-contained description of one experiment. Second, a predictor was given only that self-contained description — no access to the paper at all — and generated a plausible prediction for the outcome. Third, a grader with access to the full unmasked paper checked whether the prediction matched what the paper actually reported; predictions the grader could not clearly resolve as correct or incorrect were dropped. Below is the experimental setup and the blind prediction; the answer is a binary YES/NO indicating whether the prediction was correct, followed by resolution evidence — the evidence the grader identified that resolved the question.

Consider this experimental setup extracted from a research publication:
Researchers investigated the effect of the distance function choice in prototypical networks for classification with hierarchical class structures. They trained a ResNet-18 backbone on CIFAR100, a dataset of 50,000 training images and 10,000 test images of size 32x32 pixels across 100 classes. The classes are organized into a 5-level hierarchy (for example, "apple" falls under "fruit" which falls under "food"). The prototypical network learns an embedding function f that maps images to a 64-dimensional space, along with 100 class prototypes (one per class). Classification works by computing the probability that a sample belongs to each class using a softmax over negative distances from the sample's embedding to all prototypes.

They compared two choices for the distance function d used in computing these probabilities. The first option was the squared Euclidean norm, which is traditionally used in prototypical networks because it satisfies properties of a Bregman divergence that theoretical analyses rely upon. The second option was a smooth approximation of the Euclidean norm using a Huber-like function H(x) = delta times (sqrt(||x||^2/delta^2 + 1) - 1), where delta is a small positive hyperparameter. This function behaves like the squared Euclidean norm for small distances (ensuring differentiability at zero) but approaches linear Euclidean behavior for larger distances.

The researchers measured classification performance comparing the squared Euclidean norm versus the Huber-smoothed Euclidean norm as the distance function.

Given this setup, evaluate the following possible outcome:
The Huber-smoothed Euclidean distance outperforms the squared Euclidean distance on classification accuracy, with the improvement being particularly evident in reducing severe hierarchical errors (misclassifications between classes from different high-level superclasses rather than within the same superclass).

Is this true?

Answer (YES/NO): NO